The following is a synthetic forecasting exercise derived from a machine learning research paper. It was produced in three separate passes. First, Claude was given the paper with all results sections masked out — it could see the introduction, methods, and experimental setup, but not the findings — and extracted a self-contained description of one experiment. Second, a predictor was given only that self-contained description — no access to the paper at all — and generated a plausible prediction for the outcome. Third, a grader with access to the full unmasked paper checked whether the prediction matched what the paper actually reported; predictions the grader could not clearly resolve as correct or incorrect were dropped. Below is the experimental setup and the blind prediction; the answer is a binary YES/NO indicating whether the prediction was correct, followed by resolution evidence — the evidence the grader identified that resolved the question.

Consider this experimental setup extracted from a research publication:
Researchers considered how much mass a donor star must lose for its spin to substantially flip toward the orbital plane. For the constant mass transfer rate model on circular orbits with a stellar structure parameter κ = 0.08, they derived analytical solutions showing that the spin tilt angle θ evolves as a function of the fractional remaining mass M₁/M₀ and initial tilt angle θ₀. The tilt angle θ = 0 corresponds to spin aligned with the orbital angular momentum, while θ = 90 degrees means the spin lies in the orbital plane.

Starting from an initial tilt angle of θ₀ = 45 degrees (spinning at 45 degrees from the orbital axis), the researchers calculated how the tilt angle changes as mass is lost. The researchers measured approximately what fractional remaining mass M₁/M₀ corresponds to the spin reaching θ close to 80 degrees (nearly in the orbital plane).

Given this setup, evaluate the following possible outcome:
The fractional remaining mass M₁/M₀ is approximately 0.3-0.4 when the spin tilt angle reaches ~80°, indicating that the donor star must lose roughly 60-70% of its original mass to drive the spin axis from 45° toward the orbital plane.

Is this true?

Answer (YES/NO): NO